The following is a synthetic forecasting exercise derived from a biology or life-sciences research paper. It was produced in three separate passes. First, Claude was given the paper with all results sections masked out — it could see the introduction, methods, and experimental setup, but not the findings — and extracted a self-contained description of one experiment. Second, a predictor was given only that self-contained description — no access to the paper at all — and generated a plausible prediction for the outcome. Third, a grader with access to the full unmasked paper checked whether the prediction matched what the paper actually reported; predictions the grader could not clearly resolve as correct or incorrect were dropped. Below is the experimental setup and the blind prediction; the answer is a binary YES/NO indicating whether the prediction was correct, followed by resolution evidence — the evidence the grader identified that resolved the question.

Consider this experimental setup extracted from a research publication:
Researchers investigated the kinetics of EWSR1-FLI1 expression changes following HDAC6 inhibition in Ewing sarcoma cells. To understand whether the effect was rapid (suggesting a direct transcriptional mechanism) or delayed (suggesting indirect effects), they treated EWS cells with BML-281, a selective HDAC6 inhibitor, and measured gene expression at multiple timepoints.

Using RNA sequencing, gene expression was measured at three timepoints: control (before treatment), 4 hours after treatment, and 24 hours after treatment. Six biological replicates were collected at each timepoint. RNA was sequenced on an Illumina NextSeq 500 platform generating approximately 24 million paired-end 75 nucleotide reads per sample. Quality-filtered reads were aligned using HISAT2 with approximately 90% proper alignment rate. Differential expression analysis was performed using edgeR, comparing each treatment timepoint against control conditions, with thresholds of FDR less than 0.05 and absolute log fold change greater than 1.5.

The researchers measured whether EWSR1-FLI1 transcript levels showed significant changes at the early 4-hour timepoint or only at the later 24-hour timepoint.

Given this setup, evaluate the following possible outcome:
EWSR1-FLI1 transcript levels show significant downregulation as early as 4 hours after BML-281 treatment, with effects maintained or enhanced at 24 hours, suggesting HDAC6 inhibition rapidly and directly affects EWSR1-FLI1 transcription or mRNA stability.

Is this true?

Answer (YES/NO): YES